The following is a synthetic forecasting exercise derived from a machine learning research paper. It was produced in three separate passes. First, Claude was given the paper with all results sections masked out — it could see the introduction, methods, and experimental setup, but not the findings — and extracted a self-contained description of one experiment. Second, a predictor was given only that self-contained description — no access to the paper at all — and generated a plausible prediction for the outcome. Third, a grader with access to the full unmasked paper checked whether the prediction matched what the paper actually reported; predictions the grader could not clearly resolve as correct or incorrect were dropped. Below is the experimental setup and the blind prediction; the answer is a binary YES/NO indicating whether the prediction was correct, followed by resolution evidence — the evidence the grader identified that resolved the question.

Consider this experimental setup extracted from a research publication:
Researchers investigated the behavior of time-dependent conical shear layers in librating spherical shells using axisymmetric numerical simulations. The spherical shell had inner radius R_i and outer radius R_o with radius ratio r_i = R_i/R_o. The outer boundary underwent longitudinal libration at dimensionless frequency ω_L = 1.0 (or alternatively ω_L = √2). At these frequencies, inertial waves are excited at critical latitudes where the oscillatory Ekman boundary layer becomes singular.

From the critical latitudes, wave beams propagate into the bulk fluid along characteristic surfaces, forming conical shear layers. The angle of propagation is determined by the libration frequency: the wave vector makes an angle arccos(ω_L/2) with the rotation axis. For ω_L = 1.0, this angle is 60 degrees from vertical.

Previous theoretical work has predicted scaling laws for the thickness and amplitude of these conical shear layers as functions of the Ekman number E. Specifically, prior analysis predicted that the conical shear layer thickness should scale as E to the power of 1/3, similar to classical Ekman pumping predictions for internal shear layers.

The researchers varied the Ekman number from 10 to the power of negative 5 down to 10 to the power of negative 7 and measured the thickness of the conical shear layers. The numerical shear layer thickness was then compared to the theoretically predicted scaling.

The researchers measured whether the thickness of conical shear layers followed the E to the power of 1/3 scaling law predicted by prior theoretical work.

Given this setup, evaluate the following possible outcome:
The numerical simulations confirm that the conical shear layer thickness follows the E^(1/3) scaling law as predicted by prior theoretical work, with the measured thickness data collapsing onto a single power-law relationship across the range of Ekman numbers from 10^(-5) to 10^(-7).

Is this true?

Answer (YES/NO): NO